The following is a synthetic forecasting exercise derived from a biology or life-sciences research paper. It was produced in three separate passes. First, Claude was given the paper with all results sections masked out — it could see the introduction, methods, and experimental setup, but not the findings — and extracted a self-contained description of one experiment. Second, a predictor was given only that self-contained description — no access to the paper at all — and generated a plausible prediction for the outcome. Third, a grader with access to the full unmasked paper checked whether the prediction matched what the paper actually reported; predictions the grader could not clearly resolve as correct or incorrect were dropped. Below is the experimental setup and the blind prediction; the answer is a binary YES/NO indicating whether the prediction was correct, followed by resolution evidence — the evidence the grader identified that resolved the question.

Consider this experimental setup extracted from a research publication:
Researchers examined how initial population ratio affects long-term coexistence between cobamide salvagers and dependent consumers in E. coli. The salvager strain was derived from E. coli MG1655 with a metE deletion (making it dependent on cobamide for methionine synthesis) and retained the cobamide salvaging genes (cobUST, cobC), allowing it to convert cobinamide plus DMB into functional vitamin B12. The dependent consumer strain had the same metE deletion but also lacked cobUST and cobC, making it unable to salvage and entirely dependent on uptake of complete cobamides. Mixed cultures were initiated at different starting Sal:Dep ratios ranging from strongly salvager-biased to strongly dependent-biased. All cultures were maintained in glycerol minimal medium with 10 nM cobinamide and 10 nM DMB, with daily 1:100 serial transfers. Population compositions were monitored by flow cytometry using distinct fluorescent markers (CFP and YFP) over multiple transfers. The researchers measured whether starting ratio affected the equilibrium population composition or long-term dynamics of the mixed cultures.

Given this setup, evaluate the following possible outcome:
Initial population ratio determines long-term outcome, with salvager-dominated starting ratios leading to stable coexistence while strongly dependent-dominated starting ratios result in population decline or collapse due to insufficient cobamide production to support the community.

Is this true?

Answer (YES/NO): NO